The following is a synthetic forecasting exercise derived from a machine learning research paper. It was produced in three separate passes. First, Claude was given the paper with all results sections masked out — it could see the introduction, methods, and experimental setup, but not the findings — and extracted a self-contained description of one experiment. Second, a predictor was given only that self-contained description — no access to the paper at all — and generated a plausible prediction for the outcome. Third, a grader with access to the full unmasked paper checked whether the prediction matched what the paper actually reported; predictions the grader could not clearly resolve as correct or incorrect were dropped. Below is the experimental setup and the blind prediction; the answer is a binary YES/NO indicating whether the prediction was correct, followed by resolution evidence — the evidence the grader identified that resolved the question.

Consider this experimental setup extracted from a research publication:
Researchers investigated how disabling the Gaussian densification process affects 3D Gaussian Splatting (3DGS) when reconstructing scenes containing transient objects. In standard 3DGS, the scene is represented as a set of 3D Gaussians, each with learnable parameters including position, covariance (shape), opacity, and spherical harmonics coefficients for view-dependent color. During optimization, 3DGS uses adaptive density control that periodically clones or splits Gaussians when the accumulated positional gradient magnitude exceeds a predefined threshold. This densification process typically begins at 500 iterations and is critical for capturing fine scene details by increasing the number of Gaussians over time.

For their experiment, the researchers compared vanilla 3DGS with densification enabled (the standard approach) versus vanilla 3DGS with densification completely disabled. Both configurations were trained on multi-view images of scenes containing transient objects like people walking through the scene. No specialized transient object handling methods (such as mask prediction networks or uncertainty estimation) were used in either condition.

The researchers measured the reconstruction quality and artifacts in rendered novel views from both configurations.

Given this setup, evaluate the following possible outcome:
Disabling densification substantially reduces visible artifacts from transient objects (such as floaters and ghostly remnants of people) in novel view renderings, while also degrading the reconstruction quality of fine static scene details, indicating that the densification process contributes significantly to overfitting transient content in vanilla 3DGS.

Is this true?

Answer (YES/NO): YES